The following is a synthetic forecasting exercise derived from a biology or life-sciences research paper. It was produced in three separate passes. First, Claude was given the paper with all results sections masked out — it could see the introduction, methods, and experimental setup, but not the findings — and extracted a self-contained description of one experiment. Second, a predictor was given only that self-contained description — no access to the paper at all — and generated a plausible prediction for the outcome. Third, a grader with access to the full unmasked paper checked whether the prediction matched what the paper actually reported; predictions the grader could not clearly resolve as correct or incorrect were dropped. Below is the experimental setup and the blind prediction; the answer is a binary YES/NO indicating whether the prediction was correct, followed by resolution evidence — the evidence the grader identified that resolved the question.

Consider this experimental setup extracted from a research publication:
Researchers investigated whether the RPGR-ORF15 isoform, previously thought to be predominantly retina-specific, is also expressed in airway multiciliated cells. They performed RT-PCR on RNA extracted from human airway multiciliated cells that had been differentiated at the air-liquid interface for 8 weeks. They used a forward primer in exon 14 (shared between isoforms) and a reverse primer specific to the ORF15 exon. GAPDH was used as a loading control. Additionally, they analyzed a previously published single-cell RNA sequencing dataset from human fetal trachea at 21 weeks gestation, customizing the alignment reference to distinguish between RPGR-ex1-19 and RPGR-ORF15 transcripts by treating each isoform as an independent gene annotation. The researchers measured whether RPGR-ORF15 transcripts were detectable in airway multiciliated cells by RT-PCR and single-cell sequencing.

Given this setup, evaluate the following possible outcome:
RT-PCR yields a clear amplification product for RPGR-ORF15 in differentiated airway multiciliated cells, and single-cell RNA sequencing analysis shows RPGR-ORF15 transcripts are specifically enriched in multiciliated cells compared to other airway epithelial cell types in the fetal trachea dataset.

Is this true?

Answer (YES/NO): YES